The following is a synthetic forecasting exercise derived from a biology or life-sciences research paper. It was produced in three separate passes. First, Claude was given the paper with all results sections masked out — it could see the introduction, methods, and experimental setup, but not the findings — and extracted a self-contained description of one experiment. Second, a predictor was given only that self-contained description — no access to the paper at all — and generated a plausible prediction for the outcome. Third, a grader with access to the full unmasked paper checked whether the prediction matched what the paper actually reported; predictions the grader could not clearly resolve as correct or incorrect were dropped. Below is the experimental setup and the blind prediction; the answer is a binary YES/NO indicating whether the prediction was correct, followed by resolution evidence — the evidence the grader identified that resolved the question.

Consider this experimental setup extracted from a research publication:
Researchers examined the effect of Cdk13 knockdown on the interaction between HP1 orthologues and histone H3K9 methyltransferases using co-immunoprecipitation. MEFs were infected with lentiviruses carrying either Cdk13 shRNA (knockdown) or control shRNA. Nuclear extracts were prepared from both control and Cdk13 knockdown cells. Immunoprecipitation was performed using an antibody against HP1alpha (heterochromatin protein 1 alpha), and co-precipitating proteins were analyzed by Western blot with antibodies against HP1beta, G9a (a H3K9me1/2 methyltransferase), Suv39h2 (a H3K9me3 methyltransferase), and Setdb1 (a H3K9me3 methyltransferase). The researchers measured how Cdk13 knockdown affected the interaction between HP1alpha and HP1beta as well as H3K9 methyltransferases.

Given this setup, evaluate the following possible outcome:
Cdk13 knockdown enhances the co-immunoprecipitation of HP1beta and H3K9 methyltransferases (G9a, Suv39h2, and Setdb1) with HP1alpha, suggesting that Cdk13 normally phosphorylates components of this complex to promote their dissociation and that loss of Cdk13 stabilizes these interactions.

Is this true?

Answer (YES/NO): YES